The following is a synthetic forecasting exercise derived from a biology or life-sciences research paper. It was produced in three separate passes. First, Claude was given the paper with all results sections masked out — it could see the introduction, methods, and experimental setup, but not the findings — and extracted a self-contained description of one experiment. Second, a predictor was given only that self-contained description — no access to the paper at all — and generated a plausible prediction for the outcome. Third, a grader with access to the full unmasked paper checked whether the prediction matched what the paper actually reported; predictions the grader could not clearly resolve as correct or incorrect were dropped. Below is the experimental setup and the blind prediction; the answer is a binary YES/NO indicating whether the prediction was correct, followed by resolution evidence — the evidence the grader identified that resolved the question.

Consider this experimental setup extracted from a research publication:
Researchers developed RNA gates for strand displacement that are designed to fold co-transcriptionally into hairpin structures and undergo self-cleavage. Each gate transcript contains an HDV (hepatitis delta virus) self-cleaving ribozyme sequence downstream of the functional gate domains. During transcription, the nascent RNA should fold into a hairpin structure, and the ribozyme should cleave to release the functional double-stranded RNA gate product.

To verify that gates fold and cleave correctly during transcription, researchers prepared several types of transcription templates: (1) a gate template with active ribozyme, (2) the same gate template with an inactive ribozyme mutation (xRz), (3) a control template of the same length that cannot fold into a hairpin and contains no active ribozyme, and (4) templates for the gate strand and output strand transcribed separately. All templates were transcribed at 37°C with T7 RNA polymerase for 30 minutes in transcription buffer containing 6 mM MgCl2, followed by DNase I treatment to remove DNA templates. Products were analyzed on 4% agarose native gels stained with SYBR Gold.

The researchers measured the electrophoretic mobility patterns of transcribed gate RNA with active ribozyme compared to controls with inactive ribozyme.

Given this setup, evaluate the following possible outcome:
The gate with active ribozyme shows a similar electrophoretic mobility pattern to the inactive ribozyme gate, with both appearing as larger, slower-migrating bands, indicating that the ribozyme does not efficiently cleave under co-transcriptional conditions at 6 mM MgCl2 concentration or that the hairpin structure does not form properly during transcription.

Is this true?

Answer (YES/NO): NO